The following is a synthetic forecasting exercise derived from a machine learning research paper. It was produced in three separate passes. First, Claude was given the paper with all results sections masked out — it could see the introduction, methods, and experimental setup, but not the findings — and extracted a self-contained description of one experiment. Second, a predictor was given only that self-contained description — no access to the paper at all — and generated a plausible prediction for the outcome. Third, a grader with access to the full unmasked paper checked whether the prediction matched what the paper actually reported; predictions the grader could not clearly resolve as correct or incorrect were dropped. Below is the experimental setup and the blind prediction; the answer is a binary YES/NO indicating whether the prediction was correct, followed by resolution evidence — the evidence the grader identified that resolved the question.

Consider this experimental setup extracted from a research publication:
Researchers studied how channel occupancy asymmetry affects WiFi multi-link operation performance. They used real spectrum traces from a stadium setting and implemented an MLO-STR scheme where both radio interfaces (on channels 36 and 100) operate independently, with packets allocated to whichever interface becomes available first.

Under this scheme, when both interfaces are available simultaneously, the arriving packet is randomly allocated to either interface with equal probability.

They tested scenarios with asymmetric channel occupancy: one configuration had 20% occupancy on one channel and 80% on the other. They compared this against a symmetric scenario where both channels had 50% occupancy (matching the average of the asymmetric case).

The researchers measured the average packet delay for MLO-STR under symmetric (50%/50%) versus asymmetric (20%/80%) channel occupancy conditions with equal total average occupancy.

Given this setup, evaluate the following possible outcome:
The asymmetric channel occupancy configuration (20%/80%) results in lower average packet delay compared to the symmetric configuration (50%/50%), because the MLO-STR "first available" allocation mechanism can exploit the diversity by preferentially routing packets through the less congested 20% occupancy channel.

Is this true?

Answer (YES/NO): NO